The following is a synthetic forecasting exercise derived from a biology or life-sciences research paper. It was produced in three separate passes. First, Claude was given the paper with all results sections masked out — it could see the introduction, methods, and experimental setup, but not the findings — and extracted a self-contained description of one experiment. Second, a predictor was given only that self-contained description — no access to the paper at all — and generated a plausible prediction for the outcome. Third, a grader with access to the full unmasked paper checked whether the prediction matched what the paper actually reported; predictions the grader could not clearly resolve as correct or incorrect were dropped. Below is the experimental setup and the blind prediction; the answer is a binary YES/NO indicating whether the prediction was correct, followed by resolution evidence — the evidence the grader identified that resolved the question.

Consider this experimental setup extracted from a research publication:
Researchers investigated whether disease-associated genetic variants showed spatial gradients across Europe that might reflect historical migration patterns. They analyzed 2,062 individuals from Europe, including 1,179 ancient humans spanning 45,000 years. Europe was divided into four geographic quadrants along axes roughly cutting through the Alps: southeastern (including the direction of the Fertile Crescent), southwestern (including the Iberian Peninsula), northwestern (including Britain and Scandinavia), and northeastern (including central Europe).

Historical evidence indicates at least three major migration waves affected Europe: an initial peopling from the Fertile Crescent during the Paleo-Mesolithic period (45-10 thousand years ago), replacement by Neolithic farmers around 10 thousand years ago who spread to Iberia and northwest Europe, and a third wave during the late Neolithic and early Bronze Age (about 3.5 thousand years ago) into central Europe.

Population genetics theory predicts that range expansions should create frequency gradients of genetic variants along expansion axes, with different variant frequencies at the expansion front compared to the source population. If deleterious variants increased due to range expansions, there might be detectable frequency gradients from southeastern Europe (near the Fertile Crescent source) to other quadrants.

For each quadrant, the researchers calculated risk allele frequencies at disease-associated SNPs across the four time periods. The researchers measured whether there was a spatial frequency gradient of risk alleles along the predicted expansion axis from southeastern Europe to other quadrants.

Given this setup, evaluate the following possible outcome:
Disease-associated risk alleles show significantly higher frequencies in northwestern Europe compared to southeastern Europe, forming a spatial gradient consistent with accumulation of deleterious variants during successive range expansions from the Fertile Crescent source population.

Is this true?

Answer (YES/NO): NO